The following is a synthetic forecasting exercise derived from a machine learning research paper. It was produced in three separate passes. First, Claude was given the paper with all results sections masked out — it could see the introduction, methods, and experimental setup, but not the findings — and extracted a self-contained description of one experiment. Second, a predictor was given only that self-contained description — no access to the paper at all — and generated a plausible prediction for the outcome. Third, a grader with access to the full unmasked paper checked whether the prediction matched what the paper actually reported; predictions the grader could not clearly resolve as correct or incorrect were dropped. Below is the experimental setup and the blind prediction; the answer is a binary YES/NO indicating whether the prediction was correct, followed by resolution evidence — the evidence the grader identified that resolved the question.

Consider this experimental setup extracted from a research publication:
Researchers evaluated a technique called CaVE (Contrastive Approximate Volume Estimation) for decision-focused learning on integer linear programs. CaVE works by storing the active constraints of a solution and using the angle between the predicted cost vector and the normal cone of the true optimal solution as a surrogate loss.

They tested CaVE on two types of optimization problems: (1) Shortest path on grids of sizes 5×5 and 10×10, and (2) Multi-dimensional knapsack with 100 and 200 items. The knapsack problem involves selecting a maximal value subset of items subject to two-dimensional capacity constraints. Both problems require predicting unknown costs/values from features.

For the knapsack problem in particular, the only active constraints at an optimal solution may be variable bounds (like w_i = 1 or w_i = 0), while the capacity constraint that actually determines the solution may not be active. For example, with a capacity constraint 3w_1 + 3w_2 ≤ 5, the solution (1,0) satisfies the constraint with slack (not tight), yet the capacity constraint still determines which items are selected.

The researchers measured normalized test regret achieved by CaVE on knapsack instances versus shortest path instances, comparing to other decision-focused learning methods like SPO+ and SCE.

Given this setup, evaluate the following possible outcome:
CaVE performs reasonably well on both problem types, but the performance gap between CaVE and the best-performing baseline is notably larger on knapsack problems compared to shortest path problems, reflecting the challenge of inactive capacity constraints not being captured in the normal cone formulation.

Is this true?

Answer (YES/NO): NO